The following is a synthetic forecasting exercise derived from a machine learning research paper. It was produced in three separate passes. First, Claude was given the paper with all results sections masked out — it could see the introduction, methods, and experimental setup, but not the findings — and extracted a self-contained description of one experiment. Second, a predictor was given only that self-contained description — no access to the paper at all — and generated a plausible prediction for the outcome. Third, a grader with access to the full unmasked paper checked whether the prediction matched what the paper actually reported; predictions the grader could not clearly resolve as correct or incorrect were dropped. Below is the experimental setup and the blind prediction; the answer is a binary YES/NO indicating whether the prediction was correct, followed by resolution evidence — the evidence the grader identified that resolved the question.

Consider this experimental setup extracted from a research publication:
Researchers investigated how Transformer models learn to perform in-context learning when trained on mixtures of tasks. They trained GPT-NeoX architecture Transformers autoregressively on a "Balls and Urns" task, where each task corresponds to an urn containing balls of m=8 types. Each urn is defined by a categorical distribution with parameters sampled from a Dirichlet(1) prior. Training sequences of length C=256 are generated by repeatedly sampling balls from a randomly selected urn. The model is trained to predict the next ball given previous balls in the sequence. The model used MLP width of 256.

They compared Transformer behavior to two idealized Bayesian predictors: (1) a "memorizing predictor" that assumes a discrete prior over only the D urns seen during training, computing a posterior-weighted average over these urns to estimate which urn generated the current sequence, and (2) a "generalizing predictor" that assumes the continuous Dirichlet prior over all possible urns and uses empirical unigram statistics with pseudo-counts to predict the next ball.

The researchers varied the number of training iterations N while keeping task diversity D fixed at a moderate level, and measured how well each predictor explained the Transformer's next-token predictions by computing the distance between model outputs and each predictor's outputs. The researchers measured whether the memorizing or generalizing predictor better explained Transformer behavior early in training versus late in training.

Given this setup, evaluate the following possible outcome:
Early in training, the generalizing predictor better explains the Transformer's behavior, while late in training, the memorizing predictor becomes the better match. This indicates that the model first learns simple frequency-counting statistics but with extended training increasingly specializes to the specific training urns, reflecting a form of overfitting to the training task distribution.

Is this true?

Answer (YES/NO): YES